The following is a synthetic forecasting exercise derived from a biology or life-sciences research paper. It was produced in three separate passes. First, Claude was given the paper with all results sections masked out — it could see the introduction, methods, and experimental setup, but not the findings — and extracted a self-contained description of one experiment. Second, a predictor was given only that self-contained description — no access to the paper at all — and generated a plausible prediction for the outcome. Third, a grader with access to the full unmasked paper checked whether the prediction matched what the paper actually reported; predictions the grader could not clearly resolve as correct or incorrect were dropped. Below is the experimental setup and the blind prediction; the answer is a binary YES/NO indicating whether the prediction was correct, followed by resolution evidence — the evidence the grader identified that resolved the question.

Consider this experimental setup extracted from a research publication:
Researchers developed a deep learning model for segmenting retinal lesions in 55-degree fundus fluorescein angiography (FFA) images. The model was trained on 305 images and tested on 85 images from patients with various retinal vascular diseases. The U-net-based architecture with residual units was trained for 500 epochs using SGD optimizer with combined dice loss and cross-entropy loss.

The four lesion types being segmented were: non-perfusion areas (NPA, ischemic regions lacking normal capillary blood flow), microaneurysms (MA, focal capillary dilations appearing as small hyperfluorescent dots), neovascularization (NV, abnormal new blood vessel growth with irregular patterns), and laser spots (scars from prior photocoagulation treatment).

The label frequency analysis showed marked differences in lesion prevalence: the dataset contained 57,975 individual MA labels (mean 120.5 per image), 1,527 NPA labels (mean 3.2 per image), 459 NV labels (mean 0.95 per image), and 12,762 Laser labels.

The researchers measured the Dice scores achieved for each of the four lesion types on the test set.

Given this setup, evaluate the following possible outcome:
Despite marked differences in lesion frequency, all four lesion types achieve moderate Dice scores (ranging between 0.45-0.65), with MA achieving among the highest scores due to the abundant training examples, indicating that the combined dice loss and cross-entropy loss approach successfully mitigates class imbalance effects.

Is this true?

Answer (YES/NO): NO